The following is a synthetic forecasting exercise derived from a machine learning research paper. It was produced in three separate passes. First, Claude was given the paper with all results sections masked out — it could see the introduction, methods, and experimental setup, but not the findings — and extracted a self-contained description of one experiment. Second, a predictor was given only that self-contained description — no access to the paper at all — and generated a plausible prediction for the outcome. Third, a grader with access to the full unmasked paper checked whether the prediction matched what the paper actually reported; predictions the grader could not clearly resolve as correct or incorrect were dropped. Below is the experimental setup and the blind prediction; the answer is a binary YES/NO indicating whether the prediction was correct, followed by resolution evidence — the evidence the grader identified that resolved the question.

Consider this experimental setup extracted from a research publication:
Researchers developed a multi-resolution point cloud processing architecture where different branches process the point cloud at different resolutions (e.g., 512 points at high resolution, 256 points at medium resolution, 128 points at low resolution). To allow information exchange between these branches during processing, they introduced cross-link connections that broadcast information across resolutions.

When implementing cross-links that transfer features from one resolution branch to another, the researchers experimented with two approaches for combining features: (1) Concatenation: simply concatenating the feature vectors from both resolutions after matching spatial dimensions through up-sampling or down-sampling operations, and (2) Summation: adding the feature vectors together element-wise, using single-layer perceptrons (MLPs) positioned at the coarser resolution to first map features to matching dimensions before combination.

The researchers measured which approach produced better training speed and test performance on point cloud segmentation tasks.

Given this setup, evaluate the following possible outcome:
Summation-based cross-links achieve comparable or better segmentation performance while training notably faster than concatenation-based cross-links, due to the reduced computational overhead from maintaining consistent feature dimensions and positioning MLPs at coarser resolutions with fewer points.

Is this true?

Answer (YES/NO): YES